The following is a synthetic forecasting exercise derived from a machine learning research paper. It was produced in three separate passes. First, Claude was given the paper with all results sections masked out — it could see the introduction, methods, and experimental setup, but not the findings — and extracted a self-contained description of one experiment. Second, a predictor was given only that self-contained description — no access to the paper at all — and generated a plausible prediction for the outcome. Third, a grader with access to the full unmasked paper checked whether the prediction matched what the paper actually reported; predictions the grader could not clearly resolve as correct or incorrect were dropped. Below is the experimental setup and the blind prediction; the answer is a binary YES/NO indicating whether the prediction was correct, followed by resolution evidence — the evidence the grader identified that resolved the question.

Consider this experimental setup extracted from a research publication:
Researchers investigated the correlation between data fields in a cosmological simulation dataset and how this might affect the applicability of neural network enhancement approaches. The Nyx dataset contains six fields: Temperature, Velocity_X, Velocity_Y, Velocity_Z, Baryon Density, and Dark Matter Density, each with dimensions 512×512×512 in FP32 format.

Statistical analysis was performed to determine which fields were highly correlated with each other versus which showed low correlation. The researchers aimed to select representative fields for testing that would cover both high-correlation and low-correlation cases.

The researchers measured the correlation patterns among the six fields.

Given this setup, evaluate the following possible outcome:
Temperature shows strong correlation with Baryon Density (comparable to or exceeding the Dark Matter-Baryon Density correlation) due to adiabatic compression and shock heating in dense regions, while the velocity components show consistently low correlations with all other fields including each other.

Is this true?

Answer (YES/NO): NO